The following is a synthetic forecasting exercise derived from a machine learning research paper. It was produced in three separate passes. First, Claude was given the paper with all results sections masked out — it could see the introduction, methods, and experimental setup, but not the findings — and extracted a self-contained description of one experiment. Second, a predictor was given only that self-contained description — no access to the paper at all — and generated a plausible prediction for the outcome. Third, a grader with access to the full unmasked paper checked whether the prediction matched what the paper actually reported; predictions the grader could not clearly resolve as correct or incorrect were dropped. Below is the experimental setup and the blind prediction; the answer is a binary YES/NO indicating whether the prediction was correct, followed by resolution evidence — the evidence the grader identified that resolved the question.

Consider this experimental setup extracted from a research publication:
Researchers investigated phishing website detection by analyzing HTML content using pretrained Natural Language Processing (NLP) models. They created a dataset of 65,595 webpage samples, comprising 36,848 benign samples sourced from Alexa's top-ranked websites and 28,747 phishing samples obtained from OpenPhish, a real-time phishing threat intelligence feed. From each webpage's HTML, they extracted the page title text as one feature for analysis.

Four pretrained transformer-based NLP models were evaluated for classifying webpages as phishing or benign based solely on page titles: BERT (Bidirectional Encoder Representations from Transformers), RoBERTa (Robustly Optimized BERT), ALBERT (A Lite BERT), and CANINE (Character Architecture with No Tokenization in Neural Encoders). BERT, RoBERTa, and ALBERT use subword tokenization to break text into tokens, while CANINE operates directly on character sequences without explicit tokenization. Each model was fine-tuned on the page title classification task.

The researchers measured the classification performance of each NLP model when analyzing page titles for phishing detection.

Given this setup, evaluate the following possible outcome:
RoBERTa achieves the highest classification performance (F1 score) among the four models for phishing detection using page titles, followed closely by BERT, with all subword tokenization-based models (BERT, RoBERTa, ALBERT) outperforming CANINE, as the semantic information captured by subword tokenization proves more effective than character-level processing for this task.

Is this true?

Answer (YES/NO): NO